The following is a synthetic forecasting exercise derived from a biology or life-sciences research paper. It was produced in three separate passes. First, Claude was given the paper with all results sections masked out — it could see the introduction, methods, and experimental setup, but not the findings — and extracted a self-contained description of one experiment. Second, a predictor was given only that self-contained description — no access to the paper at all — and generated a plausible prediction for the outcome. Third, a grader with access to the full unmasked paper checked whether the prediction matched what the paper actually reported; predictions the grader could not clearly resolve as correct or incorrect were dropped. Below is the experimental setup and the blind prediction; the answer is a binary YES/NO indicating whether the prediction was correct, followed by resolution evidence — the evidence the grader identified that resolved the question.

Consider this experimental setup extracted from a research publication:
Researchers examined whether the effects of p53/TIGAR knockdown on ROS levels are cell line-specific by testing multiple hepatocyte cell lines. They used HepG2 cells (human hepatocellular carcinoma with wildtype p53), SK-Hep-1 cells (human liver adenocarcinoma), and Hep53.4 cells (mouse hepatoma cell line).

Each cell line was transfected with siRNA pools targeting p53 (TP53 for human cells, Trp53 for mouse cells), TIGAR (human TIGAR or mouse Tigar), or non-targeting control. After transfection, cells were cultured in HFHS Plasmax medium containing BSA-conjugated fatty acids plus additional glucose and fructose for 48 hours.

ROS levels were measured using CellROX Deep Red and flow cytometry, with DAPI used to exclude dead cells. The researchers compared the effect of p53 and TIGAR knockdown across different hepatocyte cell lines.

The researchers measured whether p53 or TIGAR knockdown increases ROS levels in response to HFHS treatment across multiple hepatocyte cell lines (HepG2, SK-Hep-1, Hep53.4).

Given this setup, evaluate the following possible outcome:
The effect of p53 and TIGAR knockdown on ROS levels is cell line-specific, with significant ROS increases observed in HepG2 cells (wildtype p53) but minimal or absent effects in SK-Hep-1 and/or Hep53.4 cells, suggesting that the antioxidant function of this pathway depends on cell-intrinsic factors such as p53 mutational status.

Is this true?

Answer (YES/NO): NO